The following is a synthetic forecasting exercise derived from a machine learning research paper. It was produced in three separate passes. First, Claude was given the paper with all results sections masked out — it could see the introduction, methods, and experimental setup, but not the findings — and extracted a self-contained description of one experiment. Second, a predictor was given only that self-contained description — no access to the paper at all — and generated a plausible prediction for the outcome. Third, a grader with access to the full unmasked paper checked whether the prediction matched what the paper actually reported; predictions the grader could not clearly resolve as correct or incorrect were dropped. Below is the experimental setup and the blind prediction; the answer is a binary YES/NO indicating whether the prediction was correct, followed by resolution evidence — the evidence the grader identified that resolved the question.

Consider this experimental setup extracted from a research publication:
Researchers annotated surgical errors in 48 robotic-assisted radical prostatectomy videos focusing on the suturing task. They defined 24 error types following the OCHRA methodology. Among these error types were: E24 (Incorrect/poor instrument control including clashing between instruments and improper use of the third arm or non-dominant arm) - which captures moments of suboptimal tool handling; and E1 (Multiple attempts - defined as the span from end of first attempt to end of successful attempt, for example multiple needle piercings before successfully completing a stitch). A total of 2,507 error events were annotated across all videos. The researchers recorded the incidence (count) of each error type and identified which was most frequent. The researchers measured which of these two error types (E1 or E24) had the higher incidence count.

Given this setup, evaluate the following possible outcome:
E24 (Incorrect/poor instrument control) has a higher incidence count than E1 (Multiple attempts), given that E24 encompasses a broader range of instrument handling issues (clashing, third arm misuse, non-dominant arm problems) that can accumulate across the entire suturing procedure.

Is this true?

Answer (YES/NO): YES